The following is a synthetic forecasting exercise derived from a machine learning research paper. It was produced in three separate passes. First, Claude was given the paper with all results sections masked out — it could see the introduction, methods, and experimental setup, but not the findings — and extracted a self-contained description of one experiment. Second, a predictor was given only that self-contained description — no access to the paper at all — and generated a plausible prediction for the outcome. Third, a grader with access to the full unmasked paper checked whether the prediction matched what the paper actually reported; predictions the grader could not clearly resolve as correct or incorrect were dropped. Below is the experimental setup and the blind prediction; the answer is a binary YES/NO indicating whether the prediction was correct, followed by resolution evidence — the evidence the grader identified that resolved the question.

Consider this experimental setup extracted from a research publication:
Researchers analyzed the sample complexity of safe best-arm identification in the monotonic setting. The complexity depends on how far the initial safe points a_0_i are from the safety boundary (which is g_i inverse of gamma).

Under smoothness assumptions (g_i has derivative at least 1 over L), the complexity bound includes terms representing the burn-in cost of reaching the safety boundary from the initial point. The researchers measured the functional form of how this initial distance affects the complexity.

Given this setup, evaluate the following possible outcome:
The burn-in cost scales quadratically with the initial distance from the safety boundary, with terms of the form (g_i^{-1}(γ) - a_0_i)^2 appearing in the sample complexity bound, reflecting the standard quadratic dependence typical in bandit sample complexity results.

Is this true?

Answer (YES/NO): NO